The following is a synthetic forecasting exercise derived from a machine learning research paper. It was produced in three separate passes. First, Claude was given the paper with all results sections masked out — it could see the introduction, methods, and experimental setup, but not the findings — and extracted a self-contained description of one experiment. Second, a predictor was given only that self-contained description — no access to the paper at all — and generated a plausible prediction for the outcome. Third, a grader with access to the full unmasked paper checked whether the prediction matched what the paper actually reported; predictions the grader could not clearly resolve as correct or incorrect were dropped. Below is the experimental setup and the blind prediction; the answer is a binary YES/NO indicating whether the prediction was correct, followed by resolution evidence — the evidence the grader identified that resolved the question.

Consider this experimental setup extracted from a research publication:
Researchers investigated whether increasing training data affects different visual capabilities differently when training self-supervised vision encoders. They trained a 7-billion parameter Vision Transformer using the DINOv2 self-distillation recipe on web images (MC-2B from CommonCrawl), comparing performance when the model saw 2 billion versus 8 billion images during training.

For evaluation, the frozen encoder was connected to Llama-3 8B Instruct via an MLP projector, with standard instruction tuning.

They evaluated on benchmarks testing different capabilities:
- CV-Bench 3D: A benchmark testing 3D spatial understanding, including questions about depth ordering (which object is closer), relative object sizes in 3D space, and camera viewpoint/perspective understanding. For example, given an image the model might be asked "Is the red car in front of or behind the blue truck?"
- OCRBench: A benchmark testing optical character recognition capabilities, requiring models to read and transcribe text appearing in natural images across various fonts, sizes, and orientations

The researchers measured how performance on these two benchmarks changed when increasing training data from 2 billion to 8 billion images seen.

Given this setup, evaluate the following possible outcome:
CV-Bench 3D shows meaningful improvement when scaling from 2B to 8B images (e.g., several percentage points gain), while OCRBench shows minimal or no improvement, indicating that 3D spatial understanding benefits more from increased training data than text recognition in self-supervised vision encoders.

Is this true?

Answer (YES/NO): NO